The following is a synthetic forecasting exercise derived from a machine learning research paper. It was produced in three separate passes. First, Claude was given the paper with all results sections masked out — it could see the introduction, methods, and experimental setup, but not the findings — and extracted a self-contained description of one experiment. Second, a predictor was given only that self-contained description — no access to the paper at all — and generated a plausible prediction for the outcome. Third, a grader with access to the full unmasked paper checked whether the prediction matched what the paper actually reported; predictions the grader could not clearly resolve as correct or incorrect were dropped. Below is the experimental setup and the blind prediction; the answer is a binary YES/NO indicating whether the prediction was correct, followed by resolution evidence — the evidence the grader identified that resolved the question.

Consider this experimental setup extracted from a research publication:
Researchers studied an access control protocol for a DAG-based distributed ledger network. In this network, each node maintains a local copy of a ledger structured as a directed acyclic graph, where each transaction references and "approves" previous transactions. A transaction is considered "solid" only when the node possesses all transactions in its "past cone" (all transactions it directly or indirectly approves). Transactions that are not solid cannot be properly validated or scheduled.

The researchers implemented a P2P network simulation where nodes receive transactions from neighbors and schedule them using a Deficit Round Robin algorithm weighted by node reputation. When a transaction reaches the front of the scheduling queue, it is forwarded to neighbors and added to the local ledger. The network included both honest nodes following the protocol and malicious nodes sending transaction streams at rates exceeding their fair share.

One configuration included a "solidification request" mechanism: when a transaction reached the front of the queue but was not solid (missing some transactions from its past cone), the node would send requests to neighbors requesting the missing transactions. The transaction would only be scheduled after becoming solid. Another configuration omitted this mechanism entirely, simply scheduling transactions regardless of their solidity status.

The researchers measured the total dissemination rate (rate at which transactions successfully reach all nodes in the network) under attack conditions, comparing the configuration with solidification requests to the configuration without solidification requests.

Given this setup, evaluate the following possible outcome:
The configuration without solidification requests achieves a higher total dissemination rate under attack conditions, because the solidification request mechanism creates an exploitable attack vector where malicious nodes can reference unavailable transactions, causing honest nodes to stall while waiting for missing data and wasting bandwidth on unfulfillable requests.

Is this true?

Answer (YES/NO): NO